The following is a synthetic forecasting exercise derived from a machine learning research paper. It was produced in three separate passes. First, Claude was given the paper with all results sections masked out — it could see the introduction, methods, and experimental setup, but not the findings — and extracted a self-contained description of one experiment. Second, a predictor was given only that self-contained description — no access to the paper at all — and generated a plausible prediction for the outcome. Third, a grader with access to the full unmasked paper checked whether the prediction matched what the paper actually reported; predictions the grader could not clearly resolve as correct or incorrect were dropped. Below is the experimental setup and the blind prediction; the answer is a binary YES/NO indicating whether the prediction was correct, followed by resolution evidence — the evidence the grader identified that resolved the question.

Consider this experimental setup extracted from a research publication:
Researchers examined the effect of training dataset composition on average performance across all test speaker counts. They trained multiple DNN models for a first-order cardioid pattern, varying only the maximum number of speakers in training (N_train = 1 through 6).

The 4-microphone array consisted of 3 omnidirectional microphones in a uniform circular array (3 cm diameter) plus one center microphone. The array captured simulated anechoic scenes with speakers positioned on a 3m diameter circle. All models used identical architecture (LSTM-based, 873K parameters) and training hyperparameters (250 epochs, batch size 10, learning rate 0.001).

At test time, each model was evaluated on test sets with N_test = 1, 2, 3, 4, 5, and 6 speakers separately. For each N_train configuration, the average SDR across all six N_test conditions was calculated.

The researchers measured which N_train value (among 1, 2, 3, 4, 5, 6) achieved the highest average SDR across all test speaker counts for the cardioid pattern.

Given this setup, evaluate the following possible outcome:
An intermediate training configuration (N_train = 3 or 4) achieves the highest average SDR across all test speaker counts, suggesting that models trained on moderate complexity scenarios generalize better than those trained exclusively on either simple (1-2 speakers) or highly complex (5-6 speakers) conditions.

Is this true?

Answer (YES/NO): NO